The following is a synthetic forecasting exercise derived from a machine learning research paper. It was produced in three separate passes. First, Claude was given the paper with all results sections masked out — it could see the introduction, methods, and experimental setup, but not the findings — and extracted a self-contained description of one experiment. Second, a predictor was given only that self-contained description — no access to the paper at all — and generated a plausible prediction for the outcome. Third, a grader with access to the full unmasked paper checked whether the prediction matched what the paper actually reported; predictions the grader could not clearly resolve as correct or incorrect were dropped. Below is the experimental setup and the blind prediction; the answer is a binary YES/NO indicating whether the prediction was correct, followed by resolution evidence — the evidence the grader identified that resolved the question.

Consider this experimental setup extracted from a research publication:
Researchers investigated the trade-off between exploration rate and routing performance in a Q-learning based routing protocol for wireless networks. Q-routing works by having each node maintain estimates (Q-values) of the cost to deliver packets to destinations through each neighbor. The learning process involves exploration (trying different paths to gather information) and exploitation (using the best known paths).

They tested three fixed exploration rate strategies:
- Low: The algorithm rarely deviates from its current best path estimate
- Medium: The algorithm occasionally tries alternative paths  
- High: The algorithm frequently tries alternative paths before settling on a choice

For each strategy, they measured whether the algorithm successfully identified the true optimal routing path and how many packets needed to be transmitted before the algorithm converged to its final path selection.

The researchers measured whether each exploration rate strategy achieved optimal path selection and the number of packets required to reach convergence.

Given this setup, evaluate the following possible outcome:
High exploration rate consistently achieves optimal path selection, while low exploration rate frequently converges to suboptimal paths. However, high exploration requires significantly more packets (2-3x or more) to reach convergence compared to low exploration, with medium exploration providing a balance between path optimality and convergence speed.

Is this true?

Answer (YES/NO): NO